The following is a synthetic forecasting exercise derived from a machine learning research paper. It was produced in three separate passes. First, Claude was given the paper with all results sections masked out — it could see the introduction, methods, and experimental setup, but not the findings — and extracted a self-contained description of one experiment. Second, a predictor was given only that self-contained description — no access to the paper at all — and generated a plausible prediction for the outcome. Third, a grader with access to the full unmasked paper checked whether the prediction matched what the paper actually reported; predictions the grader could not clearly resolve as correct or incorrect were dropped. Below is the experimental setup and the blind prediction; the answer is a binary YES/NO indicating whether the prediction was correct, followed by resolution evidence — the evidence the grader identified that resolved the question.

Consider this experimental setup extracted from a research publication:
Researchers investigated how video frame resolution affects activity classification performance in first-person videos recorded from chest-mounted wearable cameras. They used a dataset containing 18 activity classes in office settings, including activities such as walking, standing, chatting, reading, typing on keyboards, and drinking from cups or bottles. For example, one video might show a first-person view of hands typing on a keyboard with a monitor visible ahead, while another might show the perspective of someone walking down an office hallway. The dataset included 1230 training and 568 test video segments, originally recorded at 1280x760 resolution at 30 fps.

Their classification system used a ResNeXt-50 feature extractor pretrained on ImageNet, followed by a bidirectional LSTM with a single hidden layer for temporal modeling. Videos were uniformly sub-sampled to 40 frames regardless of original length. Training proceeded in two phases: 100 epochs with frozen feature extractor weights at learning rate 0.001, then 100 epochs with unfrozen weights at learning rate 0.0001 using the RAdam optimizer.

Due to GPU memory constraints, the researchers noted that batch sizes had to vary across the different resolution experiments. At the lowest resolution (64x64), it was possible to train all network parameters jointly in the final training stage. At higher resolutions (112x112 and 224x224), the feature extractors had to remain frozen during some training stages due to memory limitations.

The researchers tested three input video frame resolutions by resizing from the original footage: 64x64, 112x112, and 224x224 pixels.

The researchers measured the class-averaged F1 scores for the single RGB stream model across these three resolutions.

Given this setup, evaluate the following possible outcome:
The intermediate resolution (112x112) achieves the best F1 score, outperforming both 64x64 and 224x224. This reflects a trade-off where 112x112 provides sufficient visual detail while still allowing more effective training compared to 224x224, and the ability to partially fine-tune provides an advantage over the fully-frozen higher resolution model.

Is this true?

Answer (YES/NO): NO